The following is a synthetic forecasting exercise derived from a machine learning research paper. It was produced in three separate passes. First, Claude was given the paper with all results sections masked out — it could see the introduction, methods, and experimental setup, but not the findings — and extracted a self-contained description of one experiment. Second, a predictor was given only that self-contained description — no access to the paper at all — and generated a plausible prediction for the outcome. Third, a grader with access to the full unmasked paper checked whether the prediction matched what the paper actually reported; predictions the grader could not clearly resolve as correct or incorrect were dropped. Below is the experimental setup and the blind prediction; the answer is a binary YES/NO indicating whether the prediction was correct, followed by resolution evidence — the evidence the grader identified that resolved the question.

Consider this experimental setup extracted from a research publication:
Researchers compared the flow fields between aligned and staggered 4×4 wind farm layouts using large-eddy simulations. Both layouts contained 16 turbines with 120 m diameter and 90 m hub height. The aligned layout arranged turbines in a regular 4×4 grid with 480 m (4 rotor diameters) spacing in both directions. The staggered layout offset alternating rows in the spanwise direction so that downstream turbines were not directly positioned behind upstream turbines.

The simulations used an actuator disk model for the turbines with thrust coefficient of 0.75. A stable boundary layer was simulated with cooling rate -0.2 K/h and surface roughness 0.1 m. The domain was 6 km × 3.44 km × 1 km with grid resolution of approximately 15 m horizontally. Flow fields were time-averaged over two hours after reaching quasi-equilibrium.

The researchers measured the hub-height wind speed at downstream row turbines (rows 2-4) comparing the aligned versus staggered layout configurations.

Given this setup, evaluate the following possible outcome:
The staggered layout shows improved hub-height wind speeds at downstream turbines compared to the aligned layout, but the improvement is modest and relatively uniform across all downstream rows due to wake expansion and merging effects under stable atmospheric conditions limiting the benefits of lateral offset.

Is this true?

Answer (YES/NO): NO